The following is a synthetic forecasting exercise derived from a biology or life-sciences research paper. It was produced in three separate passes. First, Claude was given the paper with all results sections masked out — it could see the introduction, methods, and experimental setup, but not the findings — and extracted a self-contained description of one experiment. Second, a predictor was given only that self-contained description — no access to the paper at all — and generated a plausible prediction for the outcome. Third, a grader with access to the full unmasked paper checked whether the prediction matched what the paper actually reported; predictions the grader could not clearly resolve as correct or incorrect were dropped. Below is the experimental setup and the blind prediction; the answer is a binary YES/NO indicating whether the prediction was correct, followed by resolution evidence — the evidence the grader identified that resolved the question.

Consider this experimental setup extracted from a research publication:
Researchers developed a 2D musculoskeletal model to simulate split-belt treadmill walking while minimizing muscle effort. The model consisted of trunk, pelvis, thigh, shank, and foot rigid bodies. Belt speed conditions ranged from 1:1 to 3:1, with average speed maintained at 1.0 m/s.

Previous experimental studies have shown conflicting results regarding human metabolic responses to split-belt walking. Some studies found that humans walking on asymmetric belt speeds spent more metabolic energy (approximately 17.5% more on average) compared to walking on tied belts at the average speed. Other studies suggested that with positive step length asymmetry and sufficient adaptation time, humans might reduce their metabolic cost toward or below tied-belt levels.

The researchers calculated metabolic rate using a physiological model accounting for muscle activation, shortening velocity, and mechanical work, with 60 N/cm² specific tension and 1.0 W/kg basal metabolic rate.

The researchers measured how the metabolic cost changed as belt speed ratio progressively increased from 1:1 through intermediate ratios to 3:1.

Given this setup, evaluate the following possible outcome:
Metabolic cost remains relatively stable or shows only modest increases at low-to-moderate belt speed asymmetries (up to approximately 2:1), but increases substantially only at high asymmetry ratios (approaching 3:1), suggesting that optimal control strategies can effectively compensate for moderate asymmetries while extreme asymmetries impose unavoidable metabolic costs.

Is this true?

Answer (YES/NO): NO